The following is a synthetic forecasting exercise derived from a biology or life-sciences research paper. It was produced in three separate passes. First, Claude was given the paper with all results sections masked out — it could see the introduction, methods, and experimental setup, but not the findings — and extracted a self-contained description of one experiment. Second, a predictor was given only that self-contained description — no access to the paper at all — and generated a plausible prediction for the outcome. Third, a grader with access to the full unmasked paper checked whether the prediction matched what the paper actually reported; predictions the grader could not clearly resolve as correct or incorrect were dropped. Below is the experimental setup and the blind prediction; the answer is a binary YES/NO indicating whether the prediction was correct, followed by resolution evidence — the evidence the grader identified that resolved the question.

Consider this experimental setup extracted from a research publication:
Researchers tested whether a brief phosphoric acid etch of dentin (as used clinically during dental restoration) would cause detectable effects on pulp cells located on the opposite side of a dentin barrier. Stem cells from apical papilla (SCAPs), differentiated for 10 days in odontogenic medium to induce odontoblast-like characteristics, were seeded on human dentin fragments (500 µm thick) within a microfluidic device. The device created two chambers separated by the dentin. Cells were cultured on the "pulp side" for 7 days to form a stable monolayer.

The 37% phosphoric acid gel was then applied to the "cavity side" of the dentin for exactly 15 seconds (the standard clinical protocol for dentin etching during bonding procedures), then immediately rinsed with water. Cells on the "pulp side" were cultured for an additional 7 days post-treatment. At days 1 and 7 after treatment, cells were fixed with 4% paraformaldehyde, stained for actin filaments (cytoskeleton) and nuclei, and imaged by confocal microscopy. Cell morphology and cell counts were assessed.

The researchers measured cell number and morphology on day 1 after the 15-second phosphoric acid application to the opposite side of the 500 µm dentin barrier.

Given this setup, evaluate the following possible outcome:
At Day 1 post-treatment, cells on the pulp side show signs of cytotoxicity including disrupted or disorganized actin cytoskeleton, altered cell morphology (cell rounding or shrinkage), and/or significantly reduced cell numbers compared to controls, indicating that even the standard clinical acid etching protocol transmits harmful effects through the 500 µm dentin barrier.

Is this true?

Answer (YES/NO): YES